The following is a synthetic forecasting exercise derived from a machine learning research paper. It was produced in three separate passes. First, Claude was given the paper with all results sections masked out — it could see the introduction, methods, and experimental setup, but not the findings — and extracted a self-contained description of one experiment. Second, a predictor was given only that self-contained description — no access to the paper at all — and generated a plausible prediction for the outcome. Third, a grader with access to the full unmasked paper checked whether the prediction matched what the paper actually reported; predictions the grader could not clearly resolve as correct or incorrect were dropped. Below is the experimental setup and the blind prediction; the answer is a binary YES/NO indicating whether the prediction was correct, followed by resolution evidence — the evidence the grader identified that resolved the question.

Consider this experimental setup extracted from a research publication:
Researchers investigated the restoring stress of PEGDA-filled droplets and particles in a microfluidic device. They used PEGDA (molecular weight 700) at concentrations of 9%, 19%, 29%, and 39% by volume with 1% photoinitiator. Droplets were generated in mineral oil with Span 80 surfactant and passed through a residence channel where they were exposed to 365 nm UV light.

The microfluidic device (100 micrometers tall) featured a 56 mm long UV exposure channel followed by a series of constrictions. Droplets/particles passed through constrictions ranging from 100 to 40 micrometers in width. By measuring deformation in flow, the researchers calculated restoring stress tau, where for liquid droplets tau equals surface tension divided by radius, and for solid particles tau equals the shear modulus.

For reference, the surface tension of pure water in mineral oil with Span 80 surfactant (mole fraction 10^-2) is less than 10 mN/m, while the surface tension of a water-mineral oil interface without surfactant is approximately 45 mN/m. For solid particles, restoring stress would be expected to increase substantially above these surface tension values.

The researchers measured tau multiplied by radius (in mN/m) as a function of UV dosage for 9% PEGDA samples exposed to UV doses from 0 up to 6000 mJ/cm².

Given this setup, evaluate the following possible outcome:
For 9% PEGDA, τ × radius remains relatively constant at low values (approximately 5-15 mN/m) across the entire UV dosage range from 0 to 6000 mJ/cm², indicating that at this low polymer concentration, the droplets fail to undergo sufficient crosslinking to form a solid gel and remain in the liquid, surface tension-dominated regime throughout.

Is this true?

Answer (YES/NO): YES